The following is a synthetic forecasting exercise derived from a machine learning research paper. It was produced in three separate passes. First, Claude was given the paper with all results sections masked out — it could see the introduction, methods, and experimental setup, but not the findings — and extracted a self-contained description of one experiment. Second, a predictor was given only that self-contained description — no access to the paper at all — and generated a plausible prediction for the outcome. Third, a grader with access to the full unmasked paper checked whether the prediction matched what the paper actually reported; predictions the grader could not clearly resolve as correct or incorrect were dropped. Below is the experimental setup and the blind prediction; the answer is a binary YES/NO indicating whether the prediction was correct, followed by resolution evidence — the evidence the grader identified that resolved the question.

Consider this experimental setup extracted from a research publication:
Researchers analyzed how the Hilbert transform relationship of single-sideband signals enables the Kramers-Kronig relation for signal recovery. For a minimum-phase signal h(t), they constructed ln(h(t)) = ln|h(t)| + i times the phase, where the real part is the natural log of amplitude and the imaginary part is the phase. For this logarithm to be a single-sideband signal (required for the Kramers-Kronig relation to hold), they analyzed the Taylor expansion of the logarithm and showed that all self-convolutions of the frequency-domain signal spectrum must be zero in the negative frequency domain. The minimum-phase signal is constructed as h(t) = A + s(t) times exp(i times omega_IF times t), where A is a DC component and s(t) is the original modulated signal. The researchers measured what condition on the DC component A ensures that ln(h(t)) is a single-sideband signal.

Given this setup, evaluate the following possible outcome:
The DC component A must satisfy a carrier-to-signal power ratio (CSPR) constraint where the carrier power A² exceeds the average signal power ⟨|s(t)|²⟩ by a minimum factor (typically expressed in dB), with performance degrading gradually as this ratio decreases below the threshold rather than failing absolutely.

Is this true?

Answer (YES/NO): NO